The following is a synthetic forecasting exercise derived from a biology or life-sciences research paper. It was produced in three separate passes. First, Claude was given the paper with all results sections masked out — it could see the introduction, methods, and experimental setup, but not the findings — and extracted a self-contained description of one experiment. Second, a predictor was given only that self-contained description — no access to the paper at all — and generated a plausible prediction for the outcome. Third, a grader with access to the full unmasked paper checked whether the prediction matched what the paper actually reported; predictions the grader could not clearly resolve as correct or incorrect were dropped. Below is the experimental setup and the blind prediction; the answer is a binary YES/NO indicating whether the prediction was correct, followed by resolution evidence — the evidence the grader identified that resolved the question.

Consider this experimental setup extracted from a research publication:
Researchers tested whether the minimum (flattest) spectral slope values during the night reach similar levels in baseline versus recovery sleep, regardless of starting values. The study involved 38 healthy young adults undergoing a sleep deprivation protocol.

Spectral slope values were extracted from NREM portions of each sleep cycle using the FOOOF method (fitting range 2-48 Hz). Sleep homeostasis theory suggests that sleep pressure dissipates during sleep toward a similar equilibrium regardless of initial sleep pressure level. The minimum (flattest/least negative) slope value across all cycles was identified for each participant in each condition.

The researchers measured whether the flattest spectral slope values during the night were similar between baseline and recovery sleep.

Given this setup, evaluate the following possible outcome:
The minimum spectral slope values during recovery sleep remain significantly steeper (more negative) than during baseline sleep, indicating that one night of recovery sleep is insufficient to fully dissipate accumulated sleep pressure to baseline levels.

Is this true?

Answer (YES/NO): NO